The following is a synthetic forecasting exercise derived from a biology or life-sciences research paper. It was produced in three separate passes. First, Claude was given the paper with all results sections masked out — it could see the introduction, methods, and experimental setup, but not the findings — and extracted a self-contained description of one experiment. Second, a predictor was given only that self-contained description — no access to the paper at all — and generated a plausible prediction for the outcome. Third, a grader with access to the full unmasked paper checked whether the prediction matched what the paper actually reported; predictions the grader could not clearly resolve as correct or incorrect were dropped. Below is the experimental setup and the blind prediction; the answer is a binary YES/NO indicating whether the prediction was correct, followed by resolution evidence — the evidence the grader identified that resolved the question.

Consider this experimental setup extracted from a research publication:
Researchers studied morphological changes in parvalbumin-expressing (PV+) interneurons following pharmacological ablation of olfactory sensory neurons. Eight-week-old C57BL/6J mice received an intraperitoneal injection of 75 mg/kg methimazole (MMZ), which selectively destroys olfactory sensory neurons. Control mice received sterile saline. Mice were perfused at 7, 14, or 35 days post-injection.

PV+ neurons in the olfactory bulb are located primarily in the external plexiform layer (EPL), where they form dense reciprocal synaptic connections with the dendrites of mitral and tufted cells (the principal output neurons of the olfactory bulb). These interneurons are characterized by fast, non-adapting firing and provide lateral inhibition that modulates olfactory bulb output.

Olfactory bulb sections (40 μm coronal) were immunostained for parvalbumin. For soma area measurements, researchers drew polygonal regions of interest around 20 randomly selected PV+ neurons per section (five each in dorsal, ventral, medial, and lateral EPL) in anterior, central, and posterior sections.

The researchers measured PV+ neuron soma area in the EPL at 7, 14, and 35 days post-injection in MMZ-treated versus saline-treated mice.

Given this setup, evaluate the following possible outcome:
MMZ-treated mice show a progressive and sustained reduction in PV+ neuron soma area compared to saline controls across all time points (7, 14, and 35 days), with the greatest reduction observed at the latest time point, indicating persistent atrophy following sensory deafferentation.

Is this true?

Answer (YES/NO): NO